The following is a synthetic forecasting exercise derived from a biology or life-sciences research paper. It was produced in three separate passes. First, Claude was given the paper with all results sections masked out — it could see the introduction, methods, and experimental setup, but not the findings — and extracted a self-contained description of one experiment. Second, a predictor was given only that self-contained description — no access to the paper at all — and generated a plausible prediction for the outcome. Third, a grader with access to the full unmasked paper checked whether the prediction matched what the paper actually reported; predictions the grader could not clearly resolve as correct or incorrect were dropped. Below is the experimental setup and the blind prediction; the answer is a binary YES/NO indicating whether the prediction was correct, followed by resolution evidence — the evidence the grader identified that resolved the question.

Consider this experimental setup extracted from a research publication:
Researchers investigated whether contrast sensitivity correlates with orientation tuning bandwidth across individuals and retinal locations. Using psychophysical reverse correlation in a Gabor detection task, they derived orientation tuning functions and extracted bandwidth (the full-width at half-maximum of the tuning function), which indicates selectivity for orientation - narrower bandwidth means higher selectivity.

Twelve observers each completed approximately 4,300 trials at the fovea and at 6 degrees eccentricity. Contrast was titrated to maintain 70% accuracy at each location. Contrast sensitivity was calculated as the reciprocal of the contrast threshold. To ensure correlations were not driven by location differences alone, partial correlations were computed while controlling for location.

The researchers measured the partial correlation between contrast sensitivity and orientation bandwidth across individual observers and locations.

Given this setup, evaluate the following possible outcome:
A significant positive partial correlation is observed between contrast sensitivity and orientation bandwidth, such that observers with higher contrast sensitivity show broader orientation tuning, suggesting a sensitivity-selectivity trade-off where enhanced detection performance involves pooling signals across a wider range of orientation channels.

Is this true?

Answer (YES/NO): NO